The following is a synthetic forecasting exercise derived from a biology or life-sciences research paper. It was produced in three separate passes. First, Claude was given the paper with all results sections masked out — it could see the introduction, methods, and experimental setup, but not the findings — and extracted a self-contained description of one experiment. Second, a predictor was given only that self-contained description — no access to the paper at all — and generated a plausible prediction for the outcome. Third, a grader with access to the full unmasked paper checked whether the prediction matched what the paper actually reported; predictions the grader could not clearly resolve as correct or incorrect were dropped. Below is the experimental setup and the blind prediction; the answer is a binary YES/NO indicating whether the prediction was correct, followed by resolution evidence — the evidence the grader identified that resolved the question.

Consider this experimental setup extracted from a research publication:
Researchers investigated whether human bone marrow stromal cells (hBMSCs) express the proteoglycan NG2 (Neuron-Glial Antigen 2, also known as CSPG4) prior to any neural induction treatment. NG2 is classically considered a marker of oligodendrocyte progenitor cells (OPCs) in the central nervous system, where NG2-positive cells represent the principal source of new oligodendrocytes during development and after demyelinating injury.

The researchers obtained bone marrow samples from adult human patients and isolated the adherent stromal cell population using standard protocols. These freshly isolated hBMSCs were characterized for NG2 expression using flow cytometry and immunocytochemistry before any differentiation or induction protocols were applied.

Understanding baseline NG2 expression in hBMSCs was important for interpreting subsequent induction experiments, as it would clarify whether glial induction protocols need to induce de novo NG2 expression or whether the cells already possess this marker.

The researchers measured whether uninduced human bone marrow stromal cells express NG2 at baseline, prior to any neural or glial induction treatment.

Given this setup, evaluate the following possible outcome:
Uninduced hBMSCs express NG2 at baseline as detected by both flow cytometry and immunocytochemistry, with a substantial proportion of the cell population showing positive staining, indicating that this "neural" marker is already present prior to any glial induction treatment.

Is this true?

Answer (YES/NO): YES